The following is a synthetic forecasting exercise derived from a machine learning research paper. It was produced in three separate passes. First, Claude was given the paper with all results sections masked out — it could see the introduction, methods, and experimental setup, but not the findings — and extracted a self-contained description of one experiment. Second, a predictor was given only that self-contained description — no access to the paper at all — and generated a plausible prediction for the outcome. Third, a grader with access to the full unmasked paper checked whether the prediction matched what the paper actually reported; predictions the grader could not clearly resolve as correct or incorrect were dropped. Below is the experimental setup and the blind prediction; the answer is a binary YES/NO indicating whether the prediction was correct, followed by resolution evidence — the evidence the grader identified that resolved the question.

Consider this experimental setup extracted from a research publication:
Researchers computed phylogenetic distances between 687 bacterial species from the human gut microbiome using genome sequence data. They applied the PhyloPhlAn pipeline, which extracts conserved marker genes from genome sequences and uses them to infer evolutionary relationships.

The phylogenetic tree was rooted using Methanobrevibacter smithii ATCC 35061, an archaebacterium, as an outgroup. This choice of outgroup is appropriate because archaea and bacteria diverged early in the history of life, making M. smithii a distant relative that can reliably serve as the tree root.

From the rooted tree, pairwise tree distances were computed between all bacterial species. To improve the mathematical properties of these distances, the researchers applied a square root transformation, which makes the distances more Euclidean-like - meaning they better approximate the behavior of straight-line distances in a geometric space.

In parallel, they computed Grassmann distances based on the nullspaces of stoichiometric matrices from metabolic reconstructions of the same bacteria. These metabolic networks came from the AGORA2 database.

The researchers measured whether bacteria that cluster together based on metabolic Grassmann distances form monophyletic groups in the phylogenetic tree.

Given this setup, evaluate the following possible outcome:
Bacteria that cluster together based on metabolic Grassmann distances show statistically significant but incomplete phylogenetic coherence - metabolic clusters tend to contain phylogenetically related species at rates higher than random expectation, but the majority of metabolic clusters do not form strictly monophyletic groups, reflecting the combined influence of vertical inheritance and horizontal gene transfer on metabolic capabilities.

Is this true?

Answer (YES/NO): NO